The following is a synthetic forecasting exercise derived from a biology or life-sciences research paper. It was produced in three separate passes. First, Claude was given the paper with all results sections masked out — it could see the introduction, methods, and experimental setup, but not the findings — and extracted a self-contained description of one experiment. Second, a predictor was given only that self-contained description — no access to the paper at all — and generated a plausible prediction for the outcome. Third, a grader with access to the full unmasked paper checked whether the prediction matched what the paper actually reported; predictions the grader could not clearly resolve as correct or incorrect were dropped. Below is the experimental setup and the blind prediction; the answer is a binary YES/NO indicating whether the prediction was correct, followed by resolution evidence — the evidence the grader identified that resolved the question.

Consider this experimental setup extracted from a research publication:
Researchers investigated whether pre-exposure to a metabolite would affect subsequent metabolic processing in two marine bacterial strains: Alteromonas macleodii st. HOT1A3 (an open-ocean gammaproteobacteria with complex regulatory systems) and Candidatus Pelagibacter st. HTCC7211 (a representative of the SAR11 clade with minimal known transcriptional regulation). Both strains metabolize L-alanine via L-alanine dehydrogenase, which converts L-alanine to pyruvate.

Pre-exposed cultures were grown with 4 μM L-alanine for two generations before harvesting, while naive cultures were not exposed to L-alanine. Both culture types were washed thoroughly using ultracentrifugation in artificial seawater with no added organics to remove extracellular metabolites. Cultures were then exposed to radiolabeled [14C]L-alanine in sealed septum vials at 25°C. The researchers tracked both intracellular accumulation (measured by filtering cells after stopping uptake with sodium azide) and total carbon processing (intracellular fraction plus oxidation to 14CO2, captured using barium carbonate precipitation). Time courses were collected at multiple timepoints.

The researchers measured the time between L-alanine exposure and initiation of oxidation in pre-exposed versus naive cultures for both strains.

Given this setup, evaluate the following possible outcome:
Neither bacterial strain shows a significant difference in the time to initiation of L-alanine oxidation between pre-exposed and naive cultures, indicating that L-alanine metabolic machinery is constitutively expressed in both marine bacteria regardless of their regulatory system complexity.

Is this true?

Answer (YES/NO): NO